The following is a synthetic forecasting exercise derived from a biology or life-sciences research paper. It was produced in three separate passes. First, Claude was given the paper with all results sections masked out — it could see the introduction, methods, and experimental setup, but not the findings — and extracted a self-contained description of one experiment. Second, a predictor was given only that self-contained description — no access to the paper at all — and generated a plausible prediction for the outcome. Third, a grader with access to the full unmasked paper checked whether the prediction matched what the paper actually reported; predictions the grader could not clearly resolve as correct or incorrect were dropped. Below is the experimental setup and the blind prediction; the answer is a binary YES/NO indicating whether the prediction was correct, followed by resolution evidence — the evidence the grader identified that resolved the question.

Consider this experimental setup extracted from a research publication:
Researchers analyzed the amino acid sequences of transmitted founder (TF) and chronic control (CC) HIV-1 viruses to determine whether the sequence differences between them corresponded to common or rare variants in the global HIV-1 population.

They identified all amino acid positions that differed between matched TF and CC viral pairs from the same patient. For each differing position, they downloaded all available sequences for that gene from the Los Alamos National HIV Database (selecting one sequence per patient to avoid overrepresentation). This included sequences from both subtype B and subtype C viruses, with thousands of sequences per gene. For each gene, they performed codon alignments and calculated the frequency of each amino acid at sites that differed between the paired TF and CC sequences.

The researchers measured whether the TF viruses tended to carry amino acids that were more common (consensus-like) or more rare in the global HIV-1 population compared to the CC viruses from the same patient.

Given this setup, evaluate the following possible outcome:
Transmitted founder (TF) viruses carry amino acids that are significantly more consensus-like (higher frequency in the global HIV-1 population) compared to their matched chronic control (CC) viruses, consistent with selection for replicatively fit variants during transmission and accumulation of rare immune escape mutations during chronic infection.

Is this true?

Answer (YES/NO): YES